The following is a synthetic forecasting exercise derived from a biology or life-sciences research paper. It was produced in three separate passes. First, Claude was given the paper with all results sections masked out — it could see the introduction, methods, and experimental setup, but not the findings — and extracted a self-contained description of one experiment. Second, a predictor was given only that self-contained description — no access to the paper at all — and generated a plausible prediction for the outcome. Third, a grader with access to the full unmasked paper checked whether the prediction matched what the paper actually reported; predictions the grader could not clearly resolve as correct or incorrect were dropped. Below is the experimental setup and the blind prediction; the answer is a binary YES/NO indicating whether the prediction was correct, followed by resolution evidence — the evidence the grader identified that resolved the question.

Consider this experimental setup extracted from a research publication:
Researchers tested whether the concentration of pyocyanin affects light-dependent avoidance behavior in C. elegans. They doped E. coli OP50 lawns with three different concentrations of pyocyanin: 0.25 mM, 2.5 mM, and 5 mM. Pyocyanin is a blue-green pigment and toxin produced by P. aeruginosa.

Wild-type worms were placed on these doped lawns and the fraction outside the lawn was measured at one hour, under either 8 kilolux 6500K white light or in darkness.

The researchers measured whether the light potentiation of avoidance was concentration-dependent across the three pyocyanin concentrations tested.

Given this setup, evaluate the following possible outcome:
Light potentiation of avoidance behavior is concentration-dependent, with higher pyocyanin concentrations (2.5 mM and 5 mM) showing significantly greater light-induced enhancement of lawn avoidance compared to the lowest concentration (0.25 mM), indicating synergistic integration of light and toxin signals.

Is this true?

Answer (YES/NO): NO